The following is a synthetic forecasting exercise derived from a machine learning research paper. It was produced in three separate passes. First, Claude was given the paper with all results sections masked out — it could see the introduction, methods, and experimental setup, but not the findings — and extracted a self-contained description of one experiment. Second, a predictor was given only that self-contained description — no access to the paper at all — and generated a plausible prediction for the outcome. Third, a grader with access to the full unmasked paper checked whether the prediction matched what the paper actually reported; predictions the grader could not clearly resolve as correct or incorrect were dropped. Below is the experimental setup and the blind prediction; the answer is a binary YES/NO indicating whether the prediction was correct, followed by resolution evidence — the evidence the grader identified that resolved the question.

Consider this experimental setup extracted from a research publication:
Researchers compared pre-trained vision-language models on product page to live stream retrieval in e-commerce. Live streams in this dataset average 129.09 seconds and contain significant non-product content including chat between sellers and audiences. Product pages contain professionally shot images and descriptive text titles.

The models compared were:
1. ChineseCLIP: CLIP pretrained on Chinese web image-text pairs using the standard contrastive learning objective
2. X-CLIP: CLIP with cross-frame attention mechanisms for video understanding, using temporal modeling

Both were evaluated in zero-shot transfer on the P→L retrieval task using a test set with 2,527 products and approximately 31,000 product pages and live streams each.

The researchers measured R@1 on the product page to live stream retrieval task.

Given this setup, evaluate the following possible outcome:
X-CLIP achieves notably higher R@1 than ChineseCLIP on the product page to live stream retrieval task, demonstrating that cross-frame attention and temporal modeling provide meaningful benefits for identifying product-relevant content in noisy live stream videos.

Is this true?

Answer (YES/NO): NO